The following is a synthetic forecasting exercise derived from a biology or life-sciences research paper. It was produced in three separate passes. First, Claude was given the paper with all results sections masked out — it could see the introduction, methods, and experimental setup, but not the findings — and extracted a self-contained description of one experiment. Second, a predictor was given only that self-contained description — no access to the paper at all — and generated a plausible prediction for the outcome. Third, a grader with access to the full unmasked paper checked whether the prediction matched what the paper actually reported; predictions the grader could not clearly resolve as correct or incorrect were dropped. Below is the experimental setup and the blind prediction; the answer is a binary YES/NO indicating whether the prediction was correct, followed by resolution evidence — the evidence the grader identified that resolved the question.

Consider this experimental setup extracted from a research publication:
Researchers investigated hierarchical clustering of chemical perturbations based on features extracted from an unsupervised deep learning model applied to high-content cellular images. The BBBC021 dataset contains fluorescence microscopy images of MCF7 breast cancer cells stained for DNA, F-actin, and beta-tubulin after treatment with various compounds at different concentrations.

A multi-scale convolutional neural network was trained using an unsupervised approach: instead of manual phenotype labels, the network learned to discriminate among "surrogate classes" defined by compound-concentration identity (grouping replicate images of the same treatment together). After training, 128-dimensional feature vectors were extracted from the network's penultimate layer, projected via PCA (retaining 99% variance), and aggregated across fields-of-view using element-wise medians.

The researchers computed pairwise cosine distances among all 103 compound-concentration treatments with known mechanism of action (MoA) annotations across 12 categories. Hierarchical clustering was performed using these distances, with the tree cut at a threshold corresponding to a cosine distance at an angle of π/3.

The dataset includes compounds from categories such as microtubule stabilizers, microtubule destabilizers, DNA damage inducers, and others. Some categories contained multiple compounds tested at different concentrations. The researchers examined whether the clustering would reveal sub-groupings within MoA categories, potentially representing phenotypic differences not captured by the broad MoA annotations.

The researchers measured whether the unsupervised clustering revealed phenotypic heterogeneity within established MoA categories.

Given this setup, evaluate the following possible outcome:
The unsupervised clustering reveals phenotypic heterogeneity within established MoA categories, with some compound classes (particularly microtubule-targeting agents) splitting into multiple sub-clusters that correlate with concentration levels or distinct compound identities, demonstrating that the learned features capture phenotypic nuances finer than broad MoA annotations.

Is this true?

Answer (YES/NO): YES